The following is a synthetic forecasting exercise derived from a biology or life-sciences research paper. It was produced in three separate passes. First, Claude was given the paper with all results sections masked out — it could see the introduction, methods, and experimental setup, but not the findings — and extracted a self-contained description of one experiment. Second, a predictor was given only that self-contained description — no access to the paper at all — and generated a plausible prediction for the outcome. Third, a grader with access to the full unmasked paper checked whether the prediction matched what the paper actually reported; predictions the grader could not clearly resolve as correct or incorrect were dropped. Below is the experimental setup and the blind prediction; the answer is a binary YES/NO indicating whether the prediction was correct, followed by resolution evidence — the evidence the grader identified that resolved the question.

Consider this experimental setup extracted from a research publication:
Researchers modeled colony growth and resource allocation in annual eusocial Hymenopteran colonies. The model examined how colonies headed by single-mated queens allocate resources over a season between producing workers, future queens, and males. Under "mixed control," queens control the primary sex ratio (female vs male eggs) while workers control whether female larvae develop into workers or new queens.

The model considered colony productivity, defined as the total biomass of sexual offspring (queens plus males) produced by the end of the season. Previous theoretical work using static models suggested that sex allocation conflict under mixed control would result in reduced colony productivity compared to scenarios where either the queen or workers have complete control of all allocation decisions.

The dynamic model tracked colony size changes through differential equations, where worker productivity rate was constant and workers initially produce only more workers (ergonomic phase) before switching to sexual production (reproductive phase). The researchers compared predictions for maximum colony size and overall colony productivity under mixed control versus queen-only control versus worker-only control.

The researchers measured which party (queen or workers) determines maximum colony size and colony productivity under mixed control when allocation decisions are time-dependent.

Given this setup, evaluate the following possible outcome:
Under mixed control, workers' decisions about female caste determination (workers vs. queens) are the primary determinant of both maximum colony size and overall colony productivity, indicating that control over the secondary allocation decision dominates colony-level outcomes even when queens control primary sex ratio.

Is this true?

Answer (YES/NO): YES